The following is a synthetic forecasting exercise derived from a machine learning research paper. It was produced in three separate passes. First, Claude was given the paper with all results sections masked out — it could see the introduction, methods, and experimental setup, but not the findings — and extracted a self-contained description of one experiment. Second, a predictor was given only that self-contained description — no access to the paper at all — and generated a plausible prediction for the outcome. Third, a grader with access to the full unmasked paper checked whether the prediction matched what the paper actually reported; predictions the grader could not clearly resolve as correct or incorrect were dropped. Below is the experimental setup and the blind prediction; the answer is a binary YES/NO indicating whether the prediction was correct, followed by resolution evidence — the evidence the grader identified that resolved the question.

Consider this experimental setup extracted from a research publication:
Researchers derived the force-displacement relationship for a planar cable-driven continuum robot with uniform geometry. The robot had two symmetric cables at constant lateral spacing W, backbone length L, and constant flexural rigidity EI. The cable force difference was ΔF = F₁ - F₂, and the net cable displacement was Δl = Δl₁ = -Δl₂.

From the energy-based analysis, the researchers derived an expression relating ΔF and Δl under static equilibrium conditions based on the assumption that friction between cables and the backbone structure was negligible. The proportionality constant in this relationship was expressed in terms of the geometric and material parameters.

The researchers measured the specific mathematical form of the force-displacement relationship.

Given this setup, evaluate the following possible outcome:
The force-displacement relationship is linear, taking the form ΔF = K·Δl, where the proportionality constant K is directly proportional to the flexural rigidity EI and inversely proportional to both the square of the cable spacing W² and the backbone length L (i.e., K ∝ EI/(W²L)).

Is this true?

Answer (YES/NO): YES